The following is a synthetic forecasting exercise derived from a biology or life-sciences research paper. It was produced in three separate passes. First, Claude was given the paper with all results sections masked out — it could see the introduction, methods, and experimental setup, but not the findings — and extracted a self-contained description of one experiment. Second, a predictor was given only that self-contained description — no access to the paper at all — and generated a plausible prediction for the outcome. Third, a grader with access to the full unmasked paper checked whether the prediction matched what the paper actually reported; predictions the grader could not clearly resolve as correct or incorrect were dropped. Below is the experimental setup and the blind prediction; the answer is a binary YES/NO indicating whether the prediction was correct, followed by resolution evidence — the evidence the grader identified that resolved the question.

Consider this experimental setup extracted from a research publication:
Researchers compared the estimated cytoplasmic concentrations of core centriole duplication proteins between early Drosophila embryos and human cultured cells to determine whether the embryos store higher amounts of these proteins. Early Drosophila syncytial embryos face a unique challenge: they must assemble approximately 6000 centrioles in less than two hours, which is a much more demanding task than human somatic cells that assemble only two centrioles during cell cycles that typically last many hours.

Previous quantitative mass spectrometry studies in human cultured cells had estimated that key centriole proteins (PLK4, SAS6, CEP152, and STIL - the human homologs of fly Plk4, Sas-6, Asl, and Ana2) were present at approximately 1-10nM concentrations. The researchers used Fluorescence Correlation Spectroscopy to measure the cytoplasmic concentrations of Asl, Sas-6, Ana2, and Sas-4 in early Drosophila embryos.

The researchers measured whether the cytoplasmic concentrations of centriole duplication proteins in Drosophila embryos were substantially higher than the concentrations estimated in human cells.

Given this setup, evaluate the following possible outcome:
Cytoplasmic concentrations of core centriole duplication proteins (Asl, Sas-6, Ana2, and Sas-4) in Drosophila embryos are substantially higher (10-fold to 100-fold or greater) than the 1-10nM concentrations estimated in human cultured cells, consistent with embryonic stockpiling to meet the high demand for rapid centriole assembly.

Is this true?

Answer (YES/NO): NO